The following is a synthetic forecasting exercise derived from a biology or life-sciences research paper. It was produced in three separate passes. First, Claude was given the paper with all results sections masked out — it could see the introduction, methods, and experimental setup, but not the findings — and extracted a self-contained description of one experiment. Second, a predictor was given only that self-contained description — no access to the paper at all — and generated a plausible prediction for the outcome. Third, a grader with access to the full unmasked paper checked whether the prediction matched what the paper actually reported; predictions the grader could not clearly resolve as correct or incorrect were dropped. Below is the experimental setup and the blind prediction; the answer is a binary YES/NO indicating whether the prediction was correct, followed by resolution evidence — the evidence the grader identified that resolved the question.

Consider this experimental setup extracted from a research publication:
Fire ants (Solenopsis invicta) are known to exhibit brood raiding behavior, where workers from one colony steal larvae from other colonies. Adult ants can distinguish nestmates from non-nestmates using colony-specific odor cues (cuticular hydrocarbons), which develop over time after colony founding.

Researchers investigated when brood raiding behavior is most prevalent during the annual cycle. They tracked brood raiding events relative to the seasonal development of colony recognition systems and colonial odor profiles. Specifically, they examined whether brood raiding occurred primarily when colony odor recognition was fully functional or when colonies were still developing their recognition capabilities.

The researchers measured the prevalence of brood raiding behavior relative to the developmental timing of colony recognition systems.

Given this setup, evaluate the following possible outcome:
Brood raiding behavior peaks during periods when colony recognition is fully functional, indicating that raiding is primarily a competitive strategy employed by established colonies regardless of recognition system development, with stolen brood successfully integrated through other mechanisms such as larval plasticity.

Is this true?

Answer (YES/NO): NO